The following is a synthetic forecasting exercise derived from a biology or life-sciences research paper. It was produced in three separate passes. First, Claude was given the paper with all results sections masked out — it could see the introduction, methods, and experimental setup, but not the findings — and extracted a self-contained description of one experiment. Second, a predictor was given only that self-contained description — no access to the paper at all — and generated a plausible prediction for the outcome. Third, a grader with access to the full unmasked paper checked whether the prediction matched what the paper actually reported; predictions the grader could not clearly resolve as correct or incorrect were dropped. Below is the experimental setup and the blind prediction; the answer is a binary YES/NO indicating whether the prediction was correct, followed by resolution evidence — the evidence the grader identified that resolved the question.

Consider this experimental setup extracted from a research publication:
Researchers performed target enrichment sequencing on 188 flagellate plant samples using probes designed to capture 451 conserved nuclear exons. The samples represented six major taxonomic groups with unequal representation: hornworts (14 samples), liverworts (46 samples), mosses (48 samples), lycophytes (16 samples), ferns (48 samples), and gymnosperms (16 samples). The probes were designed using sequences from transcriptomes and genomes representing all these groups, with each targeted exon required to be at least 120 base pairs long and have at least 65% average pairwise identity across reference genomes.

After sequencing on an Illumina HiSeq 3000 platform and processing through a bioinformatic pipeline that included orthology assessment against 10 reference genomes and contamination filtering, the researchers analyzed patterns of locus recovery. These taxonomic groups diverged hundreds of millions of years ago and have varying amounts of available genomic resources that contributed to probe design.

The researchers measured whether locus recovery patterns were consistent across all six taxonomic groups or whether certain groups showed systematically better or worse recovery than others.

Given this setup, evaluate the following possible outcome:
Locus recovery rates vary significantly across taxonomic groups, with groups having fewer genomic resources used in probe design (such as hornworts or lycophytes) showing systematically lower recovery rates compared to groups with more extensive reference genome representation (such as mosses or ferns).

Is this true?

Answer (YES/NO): NO